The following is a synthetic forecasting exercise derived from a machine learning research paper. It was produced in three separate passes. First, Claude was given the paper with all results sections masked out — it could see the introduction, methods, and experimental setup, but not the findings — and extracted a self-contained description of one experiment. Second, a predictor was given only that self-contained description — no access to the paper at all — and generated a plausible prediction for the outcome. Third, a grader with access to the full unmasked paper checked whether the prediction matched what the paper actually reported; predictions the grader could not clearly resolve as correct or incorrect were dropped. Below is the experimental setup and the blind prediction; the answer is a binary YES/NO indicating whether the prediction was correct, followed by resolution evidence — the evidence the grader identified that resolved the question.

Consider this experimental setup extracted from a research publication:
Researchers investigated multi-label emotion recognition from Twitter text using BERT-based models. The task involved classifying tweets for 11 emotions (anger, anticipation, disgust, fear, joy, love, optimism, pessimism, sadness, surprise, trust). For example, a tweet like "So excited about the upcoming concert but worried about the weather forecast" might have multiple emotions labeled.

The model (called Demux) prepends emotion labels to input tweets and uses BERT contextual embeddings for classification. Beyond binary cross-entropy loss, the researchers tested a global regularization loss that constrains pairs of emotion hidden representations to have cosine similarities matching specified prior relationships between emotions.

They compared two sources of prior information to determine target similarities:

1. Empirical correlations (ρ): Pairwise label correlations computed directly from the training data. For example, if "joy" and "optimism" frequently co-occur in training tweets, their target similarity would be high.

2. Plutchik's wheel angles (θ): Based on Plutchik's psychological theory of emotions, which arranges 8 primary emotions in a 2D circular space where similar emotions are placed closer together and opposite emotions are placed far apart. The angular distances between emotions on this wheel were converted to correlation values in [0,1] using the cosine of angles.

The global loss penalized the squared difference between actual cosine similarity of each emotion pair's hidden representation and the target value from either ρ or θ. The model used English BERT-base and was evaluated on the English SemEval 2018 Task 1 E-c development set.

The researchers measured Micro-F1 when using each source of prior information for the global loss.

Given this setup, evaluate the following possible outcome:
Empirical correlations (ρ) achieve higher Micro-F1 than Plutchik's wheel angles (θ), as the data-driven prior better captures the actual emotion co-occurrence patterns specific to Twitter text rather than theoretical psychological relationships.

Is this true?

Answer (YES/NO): NO